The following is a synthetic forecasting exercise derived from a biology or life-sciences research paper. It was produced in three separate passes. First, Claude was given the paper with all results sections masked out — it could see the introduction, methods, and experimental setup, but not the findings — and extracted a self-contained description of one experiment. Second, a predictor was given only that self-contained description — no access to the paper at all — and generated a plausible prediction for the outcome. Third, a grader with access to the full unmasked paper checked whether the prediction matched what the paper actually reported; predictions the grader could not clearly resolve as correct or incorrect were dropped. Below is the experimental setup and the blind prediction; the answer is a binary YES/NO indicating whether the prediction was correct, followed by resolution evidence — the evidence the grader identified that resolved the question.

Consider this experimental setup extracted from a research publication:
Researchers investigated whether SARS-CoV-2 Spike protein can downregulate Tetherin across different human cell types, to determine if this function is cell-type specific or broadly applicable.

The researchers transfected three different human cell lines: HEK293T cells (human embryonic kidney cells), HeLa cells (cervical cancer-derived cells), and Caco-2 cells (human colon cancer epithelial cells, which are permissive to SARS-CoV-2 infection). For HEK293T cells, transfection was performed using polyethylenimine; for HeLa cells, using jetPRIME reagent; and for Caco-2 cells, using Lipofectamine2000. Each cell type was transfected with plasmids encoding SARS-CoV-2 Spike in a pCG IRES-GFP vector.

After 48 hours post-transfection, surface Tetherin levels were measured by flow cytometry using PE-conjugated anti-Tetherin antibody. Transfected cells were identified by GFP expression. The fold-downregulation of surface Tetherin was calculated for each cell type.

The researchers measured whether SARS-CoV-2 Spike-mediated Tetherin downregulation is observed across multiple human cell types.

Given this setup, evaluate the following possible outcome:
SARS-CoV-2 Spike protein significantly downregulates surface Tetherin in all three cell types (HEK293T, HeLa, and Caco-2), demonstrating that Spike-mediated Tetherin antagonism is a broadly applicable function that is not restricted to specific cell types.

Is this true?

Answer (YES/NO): NO